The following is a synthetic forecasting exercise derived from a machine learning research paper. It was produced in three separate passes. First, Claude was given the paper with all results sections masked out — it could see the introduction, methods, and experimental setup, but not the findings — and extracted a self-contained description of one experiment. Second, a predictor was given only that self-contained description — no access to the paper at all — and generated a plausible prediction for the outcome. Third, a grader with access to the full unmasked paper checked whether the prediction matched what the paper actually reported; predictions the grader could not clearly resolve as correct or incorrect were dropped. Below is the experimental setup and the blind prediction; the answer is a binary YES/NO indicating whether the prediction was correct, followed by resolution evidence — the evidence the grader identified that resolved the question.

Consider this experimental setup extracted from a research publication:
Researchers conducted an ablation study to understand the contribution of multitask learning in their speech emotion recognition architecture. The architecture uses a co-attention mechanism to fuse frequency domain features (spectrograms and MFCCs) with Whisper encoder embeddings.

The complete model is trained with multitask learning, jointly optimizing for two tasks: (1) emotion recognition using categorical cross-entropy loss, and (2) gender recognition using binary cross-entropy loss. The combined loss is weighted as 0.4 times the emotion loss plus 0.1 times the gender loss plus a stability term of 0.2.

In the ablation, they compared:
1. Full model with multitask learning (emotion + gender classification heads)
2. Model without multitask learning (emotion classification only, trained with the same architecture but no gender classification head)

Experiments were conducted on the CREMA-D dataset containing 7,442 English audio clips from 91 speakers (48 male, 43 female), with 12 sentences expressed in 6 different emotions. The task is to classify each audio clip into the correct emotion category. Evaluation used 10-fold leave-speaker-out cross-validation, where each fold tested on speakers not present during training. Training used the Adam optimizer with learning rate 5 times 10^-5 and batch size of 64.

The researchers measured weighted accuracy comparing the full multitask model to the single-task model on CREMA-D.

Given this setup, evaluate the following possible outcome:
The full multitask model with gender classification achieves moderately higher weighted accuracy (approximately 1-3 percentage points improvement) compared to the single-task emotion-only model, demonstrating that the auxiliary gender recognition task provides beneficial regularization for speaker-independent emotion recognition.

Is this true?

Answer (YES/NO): NO